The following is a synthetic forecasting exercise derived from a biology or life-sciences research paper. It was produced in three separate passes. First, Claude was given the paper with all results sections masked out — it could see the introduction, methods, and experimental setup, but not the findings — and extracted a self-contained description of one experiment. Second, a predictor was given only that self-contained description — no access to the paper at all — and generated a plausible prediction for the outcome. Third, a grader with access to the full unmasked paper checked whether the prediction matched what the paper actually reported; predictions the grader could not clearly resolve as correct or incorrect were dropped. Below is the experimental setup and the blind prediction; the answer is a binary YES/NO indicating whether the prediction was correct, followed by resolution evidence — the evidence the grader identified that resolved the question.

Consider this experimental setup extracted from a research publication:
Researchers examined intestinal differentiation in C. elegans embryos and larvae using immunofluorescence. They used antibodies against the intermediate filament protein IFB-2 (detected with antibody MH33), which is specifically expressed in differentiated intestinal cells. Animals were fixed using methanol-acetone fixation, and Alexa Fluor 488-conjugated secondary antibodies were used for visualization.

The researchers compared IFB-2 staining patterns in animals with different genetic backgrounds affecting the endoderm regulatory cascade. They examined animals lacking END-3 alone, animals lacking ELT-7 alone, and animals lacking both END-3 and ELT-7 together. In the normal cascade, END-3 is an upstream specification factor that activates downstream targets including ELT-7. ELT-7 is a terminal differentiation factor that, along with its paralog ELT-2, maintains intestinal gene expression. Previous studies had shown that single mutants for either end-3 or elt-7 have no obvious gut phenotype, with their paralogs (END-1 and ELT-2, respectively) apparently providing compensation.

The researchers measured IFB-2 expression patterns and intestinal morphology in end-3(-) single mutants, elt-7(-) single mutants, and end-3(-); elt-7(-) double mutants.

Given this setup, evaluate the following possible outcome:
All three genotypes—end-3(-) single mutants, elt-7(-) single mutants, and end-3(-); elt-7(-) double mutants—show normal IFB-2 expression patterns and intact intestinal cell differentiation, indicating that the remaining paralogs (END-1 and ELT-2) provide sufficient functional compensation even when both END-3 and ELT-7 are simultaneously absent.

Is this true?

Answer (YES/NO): NO